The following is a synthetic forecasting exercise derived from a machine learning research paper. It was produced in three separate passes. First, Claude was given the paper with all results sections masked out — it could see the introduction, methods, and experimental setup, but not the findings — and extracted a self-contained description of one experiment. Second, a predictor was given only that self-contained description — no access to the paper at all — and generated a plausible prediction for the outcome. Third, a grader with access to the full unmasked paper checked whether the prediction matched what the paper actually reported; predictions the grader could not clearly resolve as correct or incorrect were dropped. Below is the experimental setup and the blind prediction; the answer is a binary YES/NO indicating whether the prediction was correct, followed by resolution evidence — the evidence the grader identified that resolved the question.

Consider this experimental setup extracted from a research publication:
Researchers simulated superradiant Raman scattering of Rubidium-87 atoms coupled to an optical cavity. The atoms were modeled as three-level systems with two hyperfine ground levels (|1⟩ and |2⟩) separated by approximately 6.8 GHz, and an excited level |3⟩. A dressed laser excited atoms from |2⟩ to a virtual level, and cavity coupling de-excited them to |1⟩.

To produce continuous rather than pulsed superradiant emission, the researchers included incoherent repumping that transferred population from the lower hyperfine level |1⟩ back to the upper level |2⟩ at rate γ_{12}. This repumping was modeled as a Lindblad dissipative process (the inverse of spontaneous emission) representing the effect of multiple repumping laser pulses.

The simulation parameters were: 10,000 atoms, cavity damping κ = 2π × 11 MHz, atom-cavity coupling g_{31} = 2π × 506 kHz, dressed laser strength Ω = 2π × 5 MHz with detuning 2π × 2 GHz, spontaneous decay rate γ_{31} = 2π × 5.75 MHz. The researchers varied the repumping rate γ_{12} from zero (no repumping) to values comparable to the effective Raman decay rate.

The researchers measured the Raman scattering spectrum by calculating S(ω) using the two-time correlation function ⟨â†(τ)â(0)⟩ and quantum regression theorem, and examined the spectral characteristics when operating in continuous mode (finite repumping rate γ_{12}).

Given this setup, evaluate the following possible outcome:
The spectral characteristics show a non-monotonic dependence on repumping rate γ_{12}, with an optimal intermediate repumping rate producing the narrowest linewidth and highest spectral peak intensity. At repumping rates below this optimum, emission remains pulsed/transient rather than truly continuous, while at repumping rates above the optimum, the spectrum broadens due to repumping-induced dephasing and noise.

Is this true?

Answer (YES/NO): NO